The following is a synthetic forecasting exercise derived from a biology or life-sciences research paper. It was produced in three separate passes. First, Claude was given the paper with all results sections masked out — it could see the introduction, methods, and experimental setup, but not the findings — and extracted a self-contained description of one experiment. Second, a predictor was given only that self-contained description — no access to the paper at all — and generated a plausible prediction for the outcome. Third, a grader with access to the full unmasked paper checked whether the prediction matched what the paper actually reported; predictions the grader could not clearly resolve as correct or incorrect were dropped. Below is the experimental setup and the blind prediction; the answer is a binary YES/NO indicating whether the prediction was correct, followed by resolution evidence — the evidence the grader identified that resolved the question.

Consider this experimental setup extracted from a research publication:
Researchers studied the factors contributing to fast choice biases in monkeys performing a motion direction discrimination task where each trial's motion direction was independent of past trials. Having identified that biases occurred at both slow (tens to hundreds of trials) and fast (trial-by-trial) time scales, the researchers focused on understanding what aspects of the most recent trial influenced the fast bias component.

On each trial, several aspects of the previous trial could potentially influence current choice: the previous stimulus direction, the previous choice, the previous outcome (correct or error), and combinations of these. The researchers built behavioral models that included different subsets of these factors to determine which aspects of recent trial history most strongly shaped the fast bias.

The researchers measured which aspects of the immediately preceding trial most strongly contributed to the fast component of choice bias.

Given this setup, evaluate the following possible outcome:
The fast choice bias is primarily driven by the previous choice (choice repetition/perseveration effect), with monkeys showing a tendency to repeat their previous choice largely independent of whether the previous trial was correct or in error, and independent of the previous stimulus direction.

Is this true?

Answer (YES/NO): NO